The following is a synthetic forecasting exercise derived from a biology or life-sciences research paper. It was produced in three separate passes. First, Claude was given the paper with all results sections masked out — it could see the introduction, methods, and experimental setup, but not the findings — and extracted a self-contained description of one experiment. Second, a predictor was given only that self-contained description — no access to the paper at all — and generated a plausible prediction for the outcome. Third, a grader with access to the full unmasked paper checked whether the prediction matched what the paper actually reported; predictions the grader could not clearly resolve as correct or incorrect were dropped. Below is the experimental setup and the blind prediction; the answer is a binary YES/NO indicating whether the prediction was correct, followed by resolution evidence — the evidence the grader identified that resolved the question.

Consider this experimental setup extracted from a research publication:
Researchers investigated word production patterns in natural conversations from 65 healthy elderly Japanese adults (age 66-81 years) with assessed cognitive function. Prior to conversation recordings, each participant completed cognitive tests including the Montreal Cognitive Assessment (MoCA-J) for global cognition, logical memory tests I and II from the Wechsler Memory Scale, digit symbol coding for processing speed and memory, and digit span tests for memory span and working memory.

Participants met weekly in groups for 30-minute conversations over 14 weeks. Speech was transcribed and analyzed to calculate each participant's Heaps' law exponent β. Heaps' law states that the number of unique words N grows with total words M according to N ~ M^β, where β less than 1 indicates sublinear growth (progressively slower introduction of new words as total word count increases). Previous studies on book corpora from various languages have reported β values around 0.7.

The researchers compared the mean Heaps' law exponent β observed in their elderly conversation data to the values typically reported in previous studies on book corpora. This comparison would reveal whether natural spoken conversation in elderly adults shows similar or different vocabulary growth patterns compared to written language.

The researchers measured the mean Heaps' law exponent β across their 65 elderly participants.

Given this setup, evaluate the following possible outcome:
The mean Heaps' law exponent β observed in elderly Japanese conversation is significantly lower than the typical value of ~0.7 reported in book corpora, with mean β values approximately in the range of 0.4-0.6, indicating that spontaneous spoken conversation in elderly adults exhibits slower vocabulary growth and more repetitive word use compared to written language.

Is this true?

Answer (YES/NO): NO